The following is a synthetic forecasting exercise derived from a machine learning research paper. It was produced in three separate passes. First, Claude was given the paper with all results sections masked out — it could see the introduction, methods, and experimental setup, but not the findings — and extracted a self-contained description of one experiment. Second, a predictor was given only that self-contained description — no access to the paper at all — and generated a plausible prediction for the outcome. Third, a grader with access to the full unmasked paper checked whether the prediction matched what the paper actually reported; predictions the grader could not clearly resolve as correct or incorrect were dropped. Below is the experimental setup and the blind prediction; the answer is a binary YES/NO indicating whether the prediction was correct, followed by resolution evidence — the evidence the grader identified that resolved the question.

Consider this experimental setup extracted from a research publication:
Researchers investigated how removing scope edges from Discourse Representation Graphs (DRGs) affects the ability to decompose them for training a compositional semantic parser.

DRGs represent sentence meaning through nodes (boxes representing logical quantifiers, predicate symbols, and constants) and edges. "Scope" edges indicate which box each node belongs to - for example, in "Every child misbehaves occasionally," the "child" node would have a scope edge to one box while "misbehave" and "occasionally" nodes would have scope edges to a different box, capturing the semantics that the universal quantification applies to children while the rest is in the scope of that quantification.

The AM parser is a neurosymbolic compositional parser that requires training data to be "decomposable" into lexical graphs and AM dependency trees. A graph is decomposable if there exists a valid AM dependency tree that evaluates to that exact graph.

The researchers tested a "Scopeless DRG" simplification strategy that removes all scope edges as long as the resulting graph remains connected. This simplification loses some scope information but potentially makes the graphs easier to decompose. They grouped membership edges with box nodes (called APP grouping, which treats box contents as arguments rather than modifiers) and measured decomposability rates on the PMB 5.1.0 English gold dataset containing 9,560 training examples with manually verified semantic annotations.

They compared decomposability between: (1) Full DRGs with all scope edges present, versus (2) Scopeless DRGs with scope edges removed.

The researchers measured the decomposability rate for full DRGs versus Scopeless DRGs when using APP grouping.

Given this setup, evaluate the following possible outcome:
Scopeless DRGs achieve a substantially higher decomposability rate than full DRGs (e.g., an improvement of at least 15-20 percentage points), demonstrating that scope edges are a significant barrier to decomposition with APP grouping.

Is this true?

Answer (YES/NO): YES